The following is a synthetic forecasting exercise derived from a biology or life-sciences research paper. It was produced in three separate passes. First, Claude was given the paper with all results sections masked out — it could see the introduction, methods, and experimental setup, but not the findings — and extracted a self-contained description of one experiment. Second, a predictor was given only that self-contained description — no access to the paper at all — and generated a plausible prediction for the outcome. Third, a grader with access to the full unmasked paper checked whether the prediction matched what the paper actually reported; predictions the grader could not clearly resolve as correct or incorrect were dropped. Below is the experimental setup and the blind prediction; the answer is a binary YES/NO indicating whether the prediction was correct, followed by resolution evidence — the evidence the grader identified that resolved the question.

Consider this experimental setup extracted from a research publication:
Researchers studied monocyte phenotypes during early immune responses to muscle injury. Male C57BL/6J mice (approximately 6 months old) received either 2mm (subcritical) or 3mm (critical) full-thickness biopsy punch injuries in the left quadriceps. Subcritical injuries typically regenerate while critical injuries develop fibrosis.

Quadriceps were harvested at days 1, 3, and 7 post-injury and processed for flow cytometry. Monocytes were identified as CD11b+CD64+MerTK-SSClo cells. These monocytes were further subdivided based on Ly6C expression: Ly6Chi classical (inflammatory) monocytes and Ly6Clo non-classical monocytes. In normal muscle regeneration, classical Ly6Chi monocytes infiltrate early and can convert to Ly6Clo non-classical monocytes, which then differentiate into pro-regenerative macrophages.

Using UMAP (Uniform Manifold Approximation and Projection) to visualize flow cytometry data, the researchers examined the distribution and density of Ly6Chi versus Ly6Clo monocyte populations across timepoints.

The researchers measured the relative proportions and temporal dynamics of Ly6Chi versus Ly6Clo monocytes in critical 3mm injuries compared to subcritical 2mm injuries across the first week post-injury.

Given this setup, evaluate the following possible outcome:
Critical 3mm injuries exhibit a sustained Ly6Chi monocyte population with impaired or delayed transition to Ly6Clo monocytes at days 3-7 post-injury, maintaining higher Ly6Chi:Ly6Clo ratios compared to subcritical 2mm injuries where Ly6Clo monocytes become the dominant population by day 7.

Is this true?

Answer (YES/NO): NO